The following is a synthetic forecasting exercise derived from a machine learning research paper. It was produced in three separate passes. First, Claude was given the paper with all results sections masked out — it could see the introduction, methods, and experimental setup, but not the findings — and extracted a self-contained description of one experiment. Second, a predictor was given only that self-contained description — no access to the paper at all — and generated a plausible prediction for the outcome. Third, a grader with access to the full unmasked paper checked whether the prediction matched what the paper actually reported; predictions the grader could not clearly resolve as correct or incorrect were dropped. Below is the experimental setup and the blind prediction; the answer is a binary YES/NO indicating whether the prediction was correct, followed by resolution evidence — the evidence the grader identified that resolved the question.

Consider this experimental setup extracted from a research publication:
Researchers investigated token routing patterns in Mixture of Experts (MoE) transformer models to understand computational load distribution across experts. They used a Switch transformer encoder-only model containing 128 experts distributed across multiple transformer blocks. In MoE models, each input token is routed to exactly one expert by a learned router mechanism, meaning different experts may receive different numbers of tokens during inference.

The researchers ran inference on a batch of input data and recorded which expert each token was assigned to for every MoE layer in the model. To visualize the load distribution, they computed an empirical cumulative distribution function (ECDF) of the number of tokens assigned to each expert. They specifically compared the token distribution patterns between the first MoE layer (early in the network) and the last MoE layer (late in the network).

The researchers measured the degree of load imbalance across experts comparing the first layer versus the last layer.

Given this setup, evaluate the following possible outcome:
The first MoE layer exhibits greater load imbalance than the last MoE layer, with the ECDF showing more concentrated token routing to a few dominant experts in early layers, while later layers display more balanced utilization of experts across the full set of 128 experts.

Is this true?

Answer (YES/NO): NO